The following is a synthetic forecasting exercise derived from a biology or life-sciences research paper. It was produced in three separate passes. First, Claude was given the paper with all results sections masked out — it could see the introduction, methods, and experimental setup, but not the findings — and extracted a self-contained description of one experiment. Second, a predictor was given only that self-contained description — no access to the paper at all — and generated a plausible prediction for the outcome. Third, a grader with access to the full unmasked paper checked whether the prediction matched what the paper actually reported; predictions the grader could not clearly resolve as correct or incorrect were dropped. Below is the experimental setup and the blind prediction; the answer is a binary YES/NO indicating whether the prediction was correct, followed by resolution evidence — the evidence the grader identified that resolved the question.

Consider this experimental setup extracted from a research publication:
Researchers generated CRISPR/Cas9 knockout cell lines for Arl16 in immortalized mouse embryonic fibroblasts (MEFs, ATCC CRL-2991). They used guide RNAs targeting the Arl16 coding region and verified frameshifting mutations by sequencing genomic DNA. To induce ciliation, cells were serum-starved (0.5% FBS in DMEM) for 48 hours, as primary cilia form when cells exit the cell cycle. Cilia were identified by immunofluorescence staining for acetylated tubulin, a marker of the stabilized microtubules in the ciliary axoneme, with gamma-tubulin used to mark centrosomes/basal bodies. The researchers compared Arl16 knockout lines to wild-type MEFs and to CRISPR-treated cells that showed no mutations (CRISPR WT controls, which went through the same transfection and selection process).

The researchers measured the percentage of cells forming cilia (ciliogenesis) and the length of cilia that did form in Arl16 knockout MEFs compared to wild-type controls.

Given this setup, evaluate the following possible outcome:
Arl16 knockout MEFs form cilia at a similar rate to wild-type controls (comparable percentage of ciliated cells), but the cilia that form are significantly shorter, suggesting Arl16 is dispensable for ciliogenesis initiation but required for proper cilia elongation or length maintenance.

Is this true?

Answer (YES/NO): NO